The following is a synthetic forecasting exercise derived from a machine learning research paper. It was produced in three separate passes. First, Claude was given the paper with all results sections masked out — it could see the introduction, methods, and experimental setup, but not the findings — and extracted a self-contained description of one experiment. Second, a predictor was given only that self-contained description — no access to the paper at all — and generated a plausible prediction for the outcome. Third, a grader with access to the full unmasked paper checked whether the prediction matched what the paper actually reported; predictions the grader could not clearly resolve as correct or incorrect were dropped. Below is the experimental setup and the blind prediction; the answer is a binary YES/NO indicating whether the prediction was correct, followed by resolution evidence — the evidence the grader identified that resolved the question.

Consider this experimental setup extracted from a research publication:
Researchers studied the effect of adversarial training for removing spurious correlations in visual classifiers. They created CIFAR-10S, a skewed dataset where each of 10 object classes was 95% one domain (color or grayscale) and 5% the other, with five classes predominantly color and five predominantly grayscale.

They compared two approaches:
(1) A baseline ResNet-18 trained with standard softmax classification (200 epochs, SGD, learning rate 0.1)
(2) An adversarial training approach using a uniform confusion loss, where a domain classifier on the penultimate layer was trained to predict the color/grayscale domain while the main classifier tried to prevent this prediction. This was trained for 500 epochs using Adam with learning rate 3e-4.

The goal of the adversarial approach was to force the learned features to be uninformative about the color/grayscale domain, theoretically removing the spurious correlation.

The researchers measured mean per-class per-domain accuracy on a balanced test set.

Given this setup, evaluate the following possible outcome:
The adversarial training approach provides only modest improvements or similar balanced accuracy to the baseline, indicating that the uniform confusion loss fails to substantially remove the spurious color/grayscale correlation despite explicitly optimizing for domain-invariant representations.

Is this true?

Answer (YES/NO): NO